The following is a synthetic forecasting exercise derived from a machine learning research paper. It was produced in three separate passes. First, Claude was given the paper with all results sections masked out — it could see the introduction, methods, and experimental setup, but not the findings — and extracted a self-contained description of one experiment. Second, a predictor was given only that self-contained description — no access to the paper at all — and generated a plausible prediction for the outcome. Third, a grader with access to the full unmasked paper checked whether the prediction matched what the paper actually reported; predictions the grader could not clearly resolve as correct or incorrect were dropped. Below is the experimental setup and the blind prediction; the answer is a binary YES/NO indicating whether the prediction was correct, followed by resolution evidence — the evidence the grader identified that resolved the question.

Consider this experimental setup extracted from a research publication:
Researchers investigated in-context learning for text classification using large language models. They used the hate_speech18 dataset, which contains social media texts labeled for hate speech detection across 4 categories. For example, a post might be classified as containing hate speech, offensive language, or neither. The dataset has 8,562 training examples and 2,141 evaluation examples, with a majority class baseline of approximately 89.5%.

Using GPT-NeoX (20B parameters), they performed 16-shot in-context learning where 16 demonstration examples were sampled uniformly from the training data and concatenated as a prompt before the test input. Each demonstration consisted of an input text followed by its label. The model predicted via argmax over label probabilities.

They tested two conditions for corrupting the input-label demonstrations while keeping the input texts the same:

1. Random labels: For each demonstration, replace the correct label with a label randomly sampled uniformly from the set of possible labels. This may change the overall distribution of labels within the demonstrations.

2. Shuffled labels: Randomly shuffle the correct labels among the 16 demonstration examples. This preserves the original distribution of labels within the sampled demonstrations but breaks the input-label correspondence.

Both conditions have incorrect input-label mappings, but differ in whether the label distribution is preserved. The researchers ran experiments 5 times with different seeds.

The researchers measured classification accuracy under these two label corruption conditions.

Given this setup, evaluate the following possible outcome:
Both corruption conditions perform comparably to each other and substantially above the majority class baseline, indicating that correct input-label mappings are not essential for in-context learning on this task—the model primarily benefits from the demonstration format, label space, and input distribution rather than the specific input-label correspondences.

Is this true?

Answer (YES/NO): NO